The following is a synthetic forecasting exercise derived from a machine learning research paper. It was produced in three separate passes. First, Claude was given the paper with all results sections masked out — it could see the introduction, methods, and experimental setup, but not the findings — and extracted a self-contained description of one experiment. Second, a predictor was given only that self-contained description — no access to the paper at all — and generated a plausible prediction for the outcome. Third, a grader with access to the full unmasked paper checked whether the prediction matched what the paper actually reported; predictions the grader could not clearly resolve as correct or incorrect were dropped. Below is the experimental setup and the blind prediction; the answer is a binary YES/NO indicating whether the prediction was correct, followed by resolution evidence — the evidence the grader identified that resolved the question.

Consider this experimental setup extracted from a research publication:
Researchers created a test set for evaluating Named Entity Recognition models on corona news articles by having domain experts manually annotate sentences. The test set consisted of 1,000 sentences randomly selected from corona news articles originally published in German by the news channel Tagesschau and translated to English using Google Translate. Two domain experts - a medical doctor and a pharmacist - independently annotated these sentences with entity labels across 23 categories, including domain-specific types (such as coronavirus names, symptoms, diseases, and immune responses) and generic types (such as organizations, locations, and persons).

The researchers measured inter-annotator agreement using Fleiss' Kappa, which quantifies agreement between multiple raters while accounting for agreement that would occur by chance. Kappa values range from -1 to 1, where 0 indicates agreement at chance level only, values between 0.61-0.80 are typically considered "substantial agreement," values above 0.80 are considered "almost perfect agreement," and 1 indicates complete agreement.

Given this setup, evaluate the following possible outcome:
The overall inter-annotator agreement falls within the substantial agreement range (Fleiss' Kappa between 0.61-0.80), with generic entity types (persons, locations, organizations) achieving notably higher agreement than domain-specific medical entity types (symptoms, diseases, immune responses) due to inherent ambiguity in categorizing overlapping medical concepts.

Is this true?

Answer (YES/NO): NO